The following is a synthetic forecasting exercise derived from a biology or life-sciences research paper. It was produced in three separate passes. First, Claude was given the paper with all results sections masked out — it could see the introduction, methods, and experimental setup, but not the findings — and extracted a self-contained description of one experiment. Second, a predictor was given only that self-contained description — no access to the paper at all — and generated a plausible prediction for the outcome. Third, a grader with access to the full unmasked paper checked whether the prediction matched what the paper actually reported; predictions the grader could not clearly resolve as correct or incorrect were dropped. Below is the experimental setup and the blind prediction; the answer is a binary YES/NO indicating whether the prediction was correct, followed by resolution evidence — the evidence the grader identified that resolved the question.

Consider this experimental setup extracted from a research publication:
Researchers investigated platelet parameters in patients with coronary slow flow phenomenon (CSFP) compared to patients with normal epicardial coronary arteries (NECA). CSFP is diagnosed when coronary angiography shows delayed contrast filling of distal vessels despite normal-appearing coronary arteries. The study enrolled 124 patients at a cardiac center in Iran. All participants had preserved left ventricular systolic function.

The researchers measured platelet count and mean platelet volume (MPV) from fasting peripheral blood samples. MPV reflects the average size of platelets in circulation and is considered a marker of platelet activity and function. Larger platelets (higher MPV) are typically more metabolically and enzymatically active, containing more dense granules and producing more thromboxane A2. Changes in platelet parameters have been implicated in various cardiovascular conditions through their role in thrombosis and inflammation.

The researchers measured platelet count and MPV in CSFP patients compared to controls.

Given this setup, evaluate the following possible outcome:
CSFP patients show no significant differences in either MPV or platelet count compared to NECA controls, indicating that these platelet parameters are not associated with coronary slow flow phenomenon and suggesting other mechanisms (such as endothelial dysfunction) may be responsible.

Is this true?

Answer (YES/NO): NO